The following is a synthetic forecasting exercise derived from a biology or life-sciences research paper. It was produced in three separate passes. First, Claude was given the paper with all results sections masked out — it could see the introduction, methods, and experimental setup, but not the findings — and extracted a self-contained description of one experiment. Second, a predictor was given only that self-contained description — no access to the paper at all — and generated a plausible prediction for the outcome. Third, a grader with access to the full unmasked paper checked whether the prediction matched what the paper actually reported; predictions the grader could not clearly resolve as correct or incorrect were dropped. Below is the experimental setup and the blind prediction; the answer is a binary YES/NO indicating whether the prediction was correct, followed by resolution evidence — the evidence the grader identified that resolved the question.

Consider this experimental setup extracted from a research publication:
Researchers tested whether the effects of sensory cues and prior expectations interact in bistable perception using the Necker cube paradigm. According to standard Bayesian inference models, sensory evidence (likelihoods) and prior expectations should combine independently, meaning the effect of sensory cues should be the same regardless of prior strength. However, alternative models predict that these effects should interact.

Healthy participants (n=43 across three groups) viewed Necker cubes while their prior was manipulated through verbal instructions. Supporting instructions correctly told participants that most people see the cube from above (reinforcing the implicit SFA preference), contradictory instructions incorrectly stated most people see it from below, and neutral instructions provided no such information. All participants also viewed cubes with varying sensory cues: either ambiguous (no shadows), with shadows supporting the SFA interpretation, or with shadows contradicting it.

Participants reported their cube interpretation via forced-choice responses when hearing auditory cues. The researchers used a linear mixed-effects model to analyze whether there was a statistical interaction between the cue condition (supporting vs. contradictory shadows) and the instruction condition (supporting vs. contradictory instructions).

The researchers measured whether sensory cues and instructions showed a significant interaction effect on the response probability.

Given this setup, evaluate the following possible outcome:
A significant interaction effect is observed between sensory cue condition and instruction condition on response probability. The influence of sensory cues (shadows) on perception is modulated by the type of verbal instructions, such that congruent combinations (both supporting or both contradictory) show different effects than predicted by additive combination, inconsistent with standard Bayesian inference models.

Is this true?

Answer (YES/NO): YES